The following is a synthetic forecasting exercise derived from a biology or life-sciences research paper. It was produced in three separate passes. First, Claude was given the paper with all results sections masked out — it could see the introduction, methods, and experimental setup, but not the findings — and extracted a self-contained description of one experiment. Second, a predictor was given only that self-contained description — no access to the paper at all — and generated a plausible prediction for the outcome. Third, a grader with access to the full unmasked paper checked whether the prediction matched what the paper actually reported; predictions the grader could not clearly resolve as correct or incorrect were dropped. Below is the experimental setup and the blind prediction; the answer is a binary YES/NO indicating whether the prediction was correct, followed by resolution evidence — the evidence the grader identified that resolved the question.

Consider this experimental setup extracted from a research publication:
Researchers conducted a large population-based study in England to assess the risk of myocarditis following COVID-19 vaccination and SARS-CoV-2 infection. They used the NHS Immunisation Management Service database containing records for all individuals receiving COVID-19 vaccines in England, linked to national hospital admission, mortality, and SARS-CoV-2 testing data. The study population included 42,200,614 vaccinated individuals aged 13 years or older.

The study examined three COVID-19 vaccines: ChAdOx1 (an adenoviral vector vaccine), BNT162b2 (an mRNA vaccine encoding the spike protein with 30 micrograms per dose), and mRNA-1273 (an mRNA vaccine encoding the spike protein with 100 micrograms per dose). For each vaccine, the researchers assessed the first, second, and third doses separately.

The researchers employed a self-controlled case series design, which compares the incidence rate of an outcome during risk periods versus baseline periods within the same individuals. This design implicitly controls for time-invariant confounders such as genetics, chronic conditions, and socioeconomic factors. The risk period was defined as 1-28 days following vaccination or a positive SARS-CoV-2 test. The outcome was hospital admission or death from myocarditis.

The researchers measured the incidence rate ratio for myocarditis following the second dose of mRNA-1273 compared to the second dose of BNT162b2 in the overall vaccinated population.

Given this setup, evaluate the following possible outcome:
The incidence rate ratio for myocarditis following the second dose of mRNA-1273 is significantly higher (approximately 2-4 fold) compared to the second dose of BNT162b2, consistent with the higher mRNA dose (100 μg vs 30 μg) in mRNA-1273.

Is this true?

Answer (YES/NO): NO